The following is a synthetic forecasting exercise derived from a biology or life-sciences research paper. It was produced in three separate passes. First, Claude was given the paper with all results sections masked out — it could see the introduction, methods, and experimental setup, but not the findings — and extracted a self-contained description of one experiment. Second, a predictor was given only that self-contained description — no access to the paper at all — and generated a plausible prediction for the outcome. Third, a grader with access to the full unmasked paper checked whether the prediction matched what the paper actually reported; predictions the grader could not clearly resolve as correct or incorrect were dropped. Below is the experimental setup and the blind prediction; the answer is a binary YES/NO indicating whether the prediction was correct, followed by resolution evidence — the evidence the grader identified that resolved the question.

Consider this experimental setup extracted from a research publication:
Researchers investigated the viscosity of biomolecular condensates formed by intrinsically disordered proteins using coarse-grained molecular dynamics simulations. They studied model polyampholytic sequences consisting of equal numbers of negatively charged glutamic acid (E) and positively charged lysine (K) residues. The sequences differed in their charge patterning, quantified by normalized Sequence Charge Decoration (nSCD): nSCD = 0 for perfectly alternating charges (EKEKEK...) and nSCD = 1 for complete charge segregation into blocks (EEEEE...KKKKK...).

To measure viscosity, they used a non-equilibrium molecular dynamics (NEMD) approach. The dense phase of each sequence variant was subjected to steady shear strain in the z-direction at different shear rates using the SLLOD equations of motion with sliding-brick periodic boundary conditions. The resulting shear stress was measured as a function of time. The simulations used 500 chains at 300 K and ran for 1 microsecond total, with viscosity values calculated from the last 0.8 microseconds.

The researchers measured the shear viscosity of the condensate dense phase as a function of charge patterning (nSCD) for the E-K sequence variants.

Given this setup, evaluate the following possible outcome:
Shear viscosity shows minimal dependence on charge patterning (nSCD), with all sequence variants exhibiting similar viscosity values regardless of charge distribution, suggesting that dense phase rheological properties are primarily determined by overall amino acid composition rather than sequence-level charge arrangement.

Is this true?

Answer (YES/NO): NO